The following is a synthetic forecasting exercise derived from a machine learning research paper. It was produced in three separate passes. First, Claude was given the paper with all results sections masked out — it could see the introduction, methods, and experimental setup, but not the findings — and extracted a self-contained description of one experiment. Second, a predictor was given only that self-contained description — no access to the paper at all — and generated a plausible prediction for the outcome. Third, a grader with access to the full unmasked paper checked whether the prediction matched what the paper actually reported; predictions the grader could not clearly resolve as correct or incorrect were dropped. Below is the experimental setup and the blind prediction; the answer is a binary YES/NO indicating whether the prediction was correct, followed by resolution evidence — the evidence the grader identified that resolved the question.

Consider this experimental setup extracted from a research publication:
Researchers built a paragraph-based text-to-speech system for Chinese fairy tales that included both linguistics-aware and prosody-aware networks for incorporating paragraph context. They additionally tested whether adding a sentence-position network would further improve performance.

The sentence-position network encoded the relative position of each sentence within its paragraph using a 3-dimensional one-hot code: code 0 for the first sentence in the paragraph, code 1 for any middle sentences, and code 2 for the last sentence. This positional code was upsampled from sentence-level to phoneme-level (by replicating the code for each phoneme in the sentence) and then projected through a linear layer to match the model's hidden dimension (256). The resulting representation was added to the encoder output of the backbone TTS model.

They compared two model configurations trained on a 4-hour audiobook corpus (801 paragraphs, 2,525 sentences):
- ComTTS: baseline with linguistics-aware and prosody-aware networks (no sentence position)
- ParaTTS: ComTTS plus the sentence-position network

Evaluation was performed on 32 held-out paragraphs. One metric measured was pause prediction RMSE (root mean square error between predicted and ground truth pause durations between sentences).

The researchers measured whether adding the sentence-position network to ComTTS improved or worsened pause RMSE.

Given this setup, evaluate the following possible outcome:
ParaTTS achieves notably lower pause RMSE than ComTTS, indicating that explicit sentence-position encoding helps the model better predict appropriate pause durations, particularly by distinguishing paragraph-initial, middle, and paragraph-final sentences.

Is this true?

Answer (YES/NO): NO